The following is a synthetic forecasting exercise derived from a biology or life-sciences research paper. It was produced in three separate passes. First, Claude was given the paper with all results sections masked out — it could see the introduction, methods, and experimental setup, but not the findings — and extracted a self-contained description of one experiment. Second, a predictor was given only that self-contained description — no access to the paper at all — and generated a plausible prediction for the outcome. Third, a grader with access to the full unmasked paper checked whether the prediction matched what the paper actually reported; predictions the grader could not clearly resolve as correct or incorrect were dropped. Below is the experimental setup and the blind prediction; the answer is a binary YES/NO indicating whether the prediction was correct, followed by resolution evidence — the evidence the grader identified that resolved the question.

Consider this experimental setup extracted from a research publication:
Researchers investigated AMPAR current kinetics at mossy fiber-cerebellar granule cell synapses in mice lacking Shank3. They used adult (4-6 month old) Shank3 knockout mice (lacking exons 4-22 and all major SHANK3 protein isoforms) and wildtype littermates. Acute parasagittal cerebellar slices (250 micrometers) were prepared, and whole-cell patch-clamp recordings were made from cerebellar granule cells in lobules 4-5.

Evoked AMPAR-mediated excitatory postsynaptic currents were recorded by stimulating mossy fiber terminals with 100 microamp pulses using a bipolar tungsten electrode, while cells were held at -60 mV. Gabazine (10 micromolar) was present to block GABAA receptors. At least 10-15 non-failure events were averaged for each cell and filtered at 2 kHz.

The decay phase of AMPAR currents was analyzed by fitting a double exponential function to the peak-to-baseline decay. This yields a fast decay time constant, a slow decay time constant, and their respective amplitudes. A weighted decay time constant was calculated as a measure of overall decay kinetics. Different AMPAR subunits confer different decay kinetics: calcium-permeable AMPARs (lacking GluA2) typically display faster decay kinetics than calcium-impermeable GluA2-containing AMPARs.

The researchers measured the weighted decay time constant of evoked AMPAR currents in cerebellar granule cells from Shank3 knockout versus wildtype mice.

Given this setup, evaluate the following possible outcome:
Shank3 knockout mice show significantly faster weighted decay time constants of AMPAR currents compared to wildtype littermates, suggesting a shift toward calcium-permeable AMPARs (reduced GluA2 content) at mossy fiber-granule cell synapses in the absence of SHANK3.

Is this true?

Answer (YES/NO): YES